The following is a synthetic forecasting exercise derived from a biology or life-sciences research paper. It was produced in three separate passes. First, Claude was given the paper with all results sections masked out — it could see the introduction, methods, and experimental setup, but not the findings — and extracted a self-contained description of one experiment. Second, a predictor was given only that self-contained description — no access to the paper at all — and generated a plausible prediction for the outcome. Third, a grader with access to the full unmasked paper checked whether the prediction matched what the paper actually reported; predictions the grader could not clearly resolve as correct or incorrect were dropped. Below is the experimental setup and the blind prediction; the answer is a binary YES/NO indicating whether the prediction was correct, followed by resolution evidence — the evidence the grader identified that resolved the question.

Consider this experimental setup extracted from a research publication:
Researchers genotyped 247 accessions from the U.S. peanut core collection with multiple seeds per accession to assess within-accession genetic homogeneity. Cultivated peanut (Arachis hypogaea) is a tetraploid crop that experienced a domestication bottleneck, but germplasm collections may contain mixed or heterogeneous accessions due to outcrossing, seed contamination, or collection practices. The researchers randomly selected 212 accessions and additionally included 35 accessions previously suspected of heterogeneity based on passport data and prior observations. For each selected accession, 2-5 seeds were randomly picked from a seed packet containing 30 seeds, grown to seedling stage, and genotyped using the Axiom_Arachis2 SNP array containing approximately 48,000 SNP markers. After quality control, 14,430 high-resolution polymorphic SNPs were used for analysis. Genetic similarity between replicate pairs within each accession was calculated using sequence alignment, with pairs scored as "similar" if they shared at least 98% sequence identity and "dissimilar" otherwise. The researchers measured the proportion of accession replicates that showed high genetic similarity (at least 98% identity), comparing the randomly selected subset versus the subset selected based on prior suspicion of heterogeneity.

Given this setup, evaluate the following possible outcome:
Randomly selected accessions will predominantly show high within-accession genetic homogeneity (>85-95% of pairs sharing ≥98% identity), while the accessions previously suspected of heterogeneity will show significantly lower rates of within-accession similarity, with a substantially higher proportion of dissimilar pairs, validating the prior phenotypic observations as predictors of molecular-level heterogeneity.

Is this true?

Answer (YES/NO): NO